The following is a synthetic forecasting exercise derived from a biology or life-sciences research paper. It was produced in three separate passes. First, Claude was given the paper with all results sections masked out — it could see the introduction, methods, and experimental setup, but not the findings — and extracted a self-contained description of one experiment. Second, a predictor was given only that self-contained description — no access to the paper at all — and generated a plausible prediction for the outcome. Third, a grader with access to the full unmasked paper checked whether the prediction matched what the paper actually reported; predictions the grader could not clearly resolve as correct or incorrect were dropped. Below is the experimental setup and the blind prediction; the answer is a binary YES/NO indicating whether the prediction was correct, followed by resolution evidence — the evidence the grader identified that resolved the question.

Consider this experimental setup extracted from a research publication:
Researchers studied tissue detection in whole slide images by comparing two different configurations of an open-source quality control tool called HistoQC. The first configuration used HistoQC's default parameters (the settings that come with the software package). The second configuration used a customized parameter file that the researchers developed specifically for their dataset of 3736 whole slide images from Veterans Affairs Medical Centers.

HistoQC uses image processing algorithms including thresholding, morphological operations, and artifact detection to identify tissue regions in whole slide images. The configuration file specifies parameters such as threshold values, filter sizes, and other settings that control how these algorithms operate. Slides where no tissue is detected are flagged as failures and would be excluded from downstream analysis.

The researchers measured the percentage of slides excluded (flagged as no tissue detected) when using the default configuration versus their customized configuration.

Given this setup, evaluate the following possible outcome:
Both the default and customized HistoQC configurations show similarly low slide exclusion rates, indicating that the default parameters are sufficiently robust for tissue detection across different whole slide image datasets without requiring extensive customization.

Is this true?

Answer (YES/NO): NO